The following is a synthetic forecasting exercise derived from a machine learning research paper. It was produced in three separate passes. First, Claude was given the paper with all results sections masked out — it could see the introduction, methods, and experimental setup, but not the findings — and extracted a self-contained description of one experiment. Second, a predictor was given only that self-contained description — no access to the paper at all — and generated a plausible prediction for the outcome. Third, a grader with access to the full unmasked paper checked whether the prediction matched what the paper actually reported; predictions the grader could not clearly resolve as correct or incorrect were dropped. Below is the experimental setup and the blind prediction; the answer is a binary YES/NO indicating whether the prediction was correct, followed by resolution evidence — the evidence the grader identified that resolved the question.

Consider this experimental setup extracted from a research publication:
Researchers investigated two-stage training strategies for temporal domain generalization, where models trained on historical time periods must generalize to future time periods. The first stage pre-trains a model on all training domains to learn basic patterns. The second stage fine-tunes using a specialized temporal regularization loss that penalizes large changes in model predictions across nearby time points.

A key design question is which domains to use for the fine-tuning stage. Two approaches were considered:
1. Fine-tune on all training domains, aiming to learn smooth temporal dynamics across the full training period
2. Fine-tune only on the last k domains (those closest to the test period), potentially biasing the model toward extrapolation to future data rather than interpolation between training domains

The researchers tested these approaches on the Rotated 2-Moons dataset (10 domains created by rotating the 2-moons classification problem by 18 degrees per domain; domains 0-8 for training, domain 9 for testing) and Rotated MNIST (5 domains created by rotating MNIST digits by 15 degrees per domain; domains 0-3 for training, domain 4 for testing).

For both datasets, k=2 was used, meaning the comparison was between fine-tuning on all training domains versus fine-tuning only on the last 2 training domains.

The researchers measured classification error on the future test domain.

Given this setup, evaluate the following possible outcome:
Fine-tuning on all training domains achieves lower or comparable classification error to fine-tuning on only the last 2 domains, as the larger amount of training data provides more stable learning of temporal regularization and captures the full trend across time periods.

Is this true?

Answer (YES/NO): YES